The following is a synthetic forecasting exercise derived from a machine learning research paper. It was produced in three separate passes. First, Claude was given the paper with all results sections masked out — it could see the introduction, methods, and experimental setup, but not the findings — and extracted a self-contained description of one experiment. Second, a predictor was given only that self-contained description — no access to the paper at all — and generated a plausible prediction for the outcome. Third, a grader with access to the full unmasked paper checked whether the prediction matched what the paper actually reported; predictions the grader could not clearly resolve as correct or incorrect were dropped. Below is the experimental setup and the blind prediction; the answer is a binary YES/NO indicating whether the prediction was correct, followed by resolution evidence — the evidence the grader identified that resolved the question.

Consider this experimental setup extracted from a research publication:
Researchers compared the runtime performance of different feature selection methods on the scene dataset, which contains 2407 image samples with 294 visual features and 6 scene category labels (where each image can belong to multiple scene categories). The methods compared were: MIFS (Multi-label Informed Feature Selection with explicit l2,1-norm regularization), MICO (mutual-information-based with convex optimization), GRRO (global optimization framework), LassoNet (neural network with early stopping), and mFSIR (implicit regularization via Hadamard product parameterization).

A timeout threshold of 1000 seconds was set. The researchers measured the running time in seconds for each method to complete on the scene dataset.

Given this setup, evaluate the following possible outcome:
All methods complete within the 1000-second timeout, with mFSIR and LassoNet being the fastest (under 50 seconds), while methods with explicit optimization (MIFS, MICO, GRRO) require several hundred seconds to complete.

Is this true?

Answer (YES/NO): NO